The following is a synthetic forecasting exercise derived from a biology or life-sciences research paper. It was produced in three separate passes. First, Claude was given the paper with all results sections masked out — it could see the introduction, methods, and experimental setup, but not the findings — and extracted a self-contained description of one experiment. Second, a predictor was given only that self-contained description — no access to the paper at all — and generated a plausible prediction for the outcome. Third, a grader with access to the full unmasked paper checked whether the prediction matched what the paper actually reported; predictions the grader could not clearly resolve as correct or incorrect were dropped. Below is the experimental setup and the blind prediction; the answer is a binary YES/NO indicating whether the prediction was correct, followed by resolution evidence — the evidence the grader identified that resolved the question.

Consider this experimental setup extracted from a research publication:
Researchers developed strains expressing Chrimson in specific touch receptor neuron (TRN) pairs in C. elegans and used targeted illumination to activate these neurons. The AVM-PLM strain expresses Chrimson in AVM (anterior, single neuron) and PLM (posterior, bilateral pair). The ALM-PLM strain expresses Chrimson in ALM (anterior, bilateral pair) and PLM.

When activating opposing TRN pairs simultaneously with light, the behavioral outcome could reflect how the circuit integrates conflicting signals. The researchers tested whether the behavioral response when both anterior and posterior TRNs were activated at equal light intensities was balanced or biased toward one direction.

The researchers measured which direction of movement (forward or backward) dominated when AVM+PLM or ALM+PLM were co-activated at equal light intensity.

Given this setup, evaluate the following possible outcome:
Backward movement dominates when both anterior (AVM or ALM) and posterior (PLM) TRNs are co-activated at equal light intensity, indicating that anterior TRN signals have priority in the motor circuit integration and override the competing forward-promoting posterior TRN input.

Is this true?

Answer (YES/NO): NO